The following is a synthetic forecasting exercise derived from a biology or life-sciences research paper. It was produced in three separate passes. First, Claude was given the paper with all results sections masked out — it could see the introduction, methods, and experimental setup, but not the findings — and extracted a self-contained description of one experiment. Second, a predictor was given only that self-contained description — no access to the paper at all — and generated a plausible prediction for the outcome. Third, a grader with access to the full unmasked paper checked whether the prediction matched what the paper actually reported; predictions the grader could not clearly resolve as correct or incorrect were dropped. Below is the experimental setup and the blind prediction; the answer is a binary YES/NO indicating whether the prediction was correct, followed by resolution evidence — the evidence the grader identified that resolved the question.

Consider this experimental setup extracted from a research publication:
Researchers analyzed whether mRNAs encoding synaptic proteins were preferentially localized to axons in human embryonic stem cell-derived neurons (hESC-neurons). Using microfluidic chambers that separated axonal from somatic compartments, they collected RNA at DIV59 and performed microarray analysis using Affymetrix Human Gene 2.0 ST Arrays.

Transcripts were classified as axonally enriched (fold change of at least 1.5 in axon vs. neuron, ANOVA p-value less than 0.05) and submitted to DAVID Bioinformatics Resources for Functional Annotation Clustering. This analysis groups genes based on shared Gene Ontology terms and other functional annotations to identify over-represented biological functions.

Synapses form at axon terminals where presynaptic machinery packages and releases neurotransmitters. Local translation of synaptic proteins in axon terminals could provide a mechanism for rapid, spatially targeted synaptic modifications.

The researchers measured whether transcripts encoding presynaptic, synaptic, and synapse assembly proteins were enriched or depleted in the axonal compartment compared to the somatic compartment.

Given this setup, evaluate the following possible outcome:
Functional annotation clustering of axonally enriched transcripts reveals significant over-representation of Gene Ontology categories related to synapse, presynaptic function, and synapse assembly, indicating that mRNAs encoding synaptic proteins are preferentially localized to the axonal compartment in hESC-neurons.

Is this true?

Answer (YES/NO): NO